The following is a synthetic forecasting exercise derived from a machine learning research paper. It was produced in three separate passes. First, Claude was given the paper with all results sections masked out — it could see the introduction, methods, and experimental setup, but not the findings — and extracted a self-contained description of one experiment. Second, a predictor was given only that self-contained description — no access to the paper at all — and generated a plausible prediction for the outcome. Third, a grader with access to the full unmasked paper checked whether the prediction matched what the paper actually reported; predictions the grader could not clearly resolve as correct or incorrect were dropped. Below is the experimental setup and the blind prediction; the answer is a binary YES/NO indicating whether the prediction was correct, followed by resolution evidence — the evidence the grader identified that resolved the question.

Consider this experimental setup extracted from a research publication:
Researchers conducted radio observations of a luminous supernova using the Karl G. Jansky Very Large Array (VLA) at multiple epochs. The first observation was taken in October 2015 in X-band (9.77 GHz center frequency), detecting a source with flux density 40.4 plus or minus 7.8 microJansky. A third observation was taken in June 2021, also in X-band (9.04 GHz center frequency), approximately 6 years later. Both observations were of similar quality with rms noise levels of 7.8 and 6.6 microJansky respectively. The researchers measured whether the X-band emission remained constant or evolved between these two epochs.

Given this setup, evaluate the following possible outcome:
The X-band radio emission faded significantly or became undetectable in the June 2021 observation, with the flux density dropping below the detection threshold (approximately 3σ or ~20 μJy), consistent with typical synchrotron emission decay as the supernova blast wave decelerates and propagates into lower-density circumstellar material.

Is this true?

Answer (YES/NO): YES